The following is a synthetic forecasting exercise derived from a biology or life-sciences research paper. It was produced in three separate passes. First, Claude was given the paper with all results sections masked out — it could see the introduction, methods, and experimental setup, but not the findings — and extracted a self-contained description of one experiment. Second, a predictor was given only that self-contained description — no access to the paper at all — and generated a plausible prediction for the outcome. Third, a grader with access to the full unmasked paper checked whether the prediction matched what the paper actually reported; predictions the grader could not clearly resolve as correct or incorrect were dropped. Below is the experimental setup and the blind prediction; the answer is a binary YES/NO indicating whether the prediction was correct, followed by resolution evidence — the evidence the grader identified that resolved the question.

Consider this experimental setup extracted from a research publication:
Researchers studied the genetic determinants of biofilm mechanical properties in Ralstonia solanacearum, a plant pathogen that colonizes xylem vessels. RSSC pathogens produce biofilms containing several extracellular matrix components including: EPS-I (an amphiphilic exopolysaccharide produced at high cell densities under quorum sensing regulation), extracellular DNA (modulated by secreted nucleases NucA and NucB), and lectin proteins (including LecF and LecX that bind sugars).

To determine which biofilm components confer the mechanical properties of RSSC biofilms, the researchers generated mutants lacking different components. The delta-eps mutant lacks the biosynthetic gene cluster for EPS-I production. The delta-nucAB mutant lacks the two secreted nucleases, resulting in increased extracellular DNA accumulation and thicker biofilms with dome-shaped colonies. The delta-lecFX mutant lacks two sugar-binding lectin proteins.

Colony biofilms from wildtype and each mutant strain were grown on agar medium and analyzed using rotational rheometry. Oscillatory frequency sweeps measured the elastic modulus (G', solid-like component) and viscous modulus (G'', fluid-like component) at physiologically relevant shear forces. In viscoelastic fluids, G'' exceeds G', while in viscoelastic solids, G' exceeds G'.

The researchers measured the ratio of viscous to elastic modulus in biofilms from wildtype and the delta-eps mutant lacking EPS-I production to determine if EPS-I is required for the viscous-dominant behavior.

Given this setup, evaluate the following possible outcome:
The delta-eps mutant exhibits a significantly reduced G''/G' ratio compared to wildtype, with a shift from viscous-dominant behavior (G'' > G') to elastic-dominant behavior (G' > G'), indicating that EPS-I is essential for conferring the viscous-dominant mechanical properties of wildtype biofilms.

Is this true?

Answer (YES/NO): YES